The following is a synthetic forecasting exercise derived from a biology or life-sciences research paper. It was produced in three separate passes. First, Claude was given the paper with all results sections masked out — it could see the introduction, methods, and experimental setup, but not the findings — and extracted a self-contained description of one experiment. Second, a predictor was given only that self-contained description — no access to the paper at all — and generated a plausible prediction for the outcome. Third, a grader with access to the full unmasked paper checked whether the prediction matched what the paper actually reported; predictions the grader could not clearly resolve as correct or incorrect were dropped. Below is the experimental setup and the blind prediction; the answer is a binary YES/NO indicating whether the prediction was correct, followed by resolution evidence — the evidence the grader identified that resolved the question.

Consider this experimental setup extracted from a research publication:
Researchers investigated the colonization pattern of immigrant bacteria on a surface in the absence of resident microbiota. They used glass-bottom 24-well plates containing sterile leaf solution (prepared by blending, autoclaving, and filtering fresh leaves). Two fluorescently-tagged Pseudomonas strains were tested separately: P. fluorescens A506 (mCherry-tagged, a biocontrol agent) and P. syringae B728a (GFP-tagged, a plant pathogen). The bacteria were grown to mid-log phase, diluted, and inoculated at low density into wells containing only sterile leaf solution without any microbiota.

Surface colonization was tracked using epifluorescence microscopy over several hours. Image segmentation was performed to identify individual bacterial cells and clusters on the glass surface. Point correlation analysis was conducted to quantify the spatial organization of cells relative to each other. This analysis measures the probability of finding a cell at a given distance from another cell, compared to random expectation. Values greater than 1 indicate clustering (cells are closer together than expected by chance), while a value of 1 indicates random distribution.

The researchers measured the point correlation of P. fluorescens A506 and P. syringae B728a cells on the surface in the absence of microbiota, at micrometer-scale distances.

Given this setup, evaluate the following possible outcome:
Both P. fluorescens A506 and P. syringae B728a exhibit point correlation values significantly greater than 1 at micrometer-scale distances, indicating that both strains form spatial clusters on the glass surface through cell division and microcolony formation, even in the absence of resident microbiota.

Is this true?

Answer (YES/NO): NO